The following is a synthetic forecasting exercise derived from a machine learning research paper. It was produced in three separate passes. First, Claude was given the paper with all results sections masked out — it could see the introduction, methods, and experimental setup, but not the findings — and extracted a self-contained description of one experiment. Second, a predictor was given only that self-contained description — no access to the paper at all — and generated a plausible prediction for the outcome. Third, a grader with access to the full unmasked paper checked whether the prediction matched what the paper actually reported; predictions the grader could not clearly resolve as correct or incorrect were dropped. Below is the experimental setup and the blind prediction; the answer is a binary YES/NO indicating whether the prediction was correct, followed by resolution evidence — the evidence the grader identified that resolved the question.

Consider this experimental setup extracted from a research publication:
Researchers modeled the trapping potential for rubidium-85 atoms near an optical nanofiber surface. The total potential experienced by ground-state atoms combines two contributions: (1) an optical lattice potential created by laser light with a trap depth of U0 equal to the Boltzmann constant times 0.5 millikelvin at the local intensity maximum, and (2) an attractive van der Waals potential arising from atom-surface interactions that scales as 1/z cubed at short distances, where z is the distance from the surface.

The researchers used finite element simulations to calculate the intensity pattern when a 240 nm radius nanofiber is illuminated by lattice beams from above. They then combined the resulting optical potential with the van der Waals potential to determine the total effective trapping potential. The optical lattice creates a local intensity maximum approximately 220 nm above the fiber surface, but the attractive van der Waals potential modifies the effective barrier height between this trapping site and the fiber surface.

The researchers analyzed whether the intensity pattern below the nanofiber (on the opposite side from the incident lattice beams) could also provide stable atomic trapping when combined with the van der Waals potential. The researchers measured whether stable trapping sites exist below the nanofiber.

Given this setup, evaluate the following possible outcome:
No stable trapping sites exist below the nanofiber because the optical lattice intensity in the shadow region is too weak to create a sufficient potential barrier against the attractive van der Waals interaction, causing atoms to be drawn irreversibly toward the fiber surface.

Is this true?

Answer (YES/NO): YES